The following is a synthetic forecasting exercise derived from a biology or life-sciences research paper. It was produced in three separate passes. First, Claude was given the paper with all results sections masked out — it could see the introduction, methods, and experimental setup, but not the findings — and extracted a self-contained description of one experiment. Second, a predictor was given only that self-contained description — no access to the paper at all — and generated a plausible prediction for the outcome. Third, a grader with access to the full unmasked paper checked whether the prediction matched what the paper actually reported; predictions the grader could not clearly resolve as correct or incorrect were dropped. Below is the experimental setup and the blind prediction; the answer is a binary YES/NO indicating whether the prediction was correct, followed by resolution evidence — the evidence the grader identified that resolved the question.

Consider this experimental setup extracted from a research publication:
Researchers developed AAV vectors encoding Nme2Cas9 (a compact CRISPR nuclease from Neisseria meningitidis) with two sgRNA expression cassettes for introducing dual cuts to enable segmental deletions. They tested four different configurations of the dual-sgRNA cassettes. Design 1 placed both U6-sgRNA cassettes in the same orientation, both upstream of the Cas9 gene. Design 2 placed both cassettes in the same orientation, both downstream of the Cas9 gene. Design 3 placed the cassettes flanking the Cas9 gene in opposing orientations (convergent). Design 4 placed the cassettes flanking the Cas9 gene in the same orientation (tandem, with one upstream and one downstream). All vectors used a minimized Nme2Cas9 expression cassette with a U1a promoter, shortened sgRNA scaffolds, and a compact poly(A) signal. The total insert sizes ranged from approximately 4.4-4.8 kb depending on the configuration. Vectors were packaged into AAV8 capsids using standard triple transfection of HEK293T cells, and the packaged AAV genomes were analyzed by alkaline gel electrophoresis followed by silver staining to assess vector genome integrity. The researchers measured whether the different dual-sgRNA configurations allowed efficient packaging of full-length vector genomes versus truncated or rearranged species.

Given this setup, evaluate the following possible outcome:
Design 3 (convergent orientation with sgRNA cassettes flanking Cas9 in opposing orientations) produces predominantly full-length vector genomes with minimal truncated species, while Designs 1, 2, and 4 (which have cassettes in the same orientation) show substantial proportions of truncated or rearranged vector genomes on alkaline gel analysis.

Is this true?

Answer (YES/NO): NO